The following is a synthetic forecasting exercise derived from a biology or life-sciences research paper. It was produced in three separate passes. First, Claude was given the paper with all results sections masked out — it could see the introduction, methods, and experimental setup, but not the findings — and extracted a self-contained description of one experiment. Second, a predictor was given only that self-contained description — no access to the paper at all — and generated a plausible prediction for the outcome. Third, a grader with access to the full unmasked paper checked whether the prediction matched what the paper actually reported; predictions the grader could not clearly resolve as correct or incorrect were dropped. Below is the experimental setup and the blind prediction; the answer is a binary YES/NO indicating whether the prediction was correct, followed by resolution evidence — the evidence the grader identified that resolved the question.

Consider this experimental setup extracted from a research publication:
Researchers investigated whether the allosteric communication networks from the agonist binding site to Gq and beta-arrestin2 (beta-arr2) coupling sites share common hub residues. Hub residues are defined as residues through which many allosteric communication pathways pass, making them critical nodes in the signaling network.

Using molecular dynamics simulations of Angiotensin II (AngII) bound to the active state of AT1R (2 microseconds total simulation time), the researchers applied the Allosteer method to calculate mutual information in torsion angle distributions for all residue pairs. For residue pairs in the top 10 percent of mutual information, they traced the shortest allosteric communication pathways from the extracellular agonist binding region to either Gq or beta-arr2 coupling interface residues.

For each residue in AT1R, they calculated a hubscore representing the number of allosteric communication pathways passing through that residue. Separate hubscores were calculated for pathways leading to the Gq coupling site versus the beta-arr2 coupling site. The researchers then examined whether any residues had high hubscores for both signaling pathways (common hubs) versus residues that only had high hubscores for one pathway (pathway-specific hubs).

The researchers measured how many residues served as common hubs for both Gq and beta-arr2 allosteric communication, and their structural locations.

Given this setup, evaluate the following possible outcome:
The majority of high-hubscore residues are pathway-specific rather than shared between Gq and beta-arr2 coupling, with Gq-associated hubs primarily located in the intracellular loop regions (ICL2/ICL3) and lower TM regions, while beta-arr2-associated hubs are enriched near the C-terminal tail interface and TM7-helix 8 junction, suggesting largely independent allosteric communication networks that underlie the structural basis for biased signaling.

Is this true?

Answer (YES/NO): NO